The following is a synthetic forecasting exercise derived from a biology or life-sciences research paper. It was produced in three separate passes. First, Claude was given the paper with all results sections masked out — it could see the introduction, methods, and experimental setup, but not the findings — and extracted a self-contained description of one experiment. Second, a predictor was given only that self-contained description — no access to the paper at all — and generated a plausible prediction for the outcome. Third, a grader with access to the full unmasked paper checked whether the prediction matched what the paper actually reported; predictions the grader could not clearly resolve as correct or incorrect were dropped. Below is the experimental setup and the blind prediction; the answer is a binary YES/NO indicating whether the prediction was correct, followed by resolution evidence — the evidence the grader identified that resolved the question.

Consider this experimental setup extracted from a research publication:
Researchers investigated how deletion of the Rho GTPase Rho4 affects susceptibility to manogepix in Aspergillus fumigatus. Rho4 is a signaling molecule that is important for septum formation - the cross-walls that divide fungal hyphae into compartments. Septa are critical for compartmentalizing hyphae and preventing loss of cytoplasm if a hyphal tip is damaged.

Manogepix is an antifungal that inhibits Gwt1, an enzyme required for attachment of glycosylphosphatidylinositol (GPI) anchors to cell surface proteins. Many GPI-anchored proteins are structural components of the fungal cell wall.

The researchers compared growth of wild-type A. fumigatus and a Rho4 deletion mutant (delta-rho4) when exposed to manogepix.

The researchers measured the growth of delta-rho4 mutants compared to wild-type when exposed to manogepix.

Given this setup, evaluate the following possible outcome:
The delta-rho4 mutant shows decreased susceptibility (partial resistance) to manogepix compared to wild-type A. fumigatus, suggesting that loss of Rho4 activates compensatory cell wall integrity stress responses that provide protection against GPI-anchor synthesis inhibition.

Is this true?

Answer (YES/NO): NO